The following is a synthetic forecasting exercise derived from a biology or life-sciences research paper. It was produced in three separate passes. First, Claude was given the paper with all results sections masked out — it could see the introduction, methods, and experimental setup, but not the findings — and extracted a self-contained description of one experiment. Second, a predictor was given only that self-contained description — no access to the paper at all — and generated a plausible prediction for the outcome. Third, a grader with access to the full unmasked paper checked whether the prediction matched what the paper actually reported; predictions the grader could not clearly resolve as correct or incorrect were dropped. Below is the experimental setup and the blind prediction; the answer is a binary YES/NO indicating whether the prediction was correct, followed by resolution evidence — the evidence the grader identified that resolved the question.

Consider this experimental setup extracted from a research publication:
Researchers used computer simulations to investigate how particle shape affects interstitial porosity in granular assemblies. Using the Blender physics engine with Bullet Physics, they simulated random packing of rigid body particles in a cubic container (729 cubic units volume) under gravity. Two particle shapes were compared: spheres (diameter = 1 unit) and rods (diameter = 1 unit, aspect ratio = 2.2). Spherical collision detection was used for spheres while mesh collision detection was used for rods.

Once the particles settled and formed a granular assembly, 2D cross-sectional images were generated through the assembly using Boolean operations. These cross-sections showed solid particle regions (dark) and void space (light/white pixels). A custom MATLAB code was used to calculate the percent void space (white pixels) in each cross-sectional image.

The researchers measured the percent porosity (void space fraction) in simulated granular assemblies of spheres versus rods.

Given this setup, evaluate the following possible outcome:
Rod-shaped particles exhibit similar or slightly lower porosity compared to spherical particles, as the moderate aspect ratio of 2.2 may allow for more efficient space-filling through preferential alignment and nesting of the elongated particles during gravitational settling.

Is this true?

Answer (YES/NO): YES